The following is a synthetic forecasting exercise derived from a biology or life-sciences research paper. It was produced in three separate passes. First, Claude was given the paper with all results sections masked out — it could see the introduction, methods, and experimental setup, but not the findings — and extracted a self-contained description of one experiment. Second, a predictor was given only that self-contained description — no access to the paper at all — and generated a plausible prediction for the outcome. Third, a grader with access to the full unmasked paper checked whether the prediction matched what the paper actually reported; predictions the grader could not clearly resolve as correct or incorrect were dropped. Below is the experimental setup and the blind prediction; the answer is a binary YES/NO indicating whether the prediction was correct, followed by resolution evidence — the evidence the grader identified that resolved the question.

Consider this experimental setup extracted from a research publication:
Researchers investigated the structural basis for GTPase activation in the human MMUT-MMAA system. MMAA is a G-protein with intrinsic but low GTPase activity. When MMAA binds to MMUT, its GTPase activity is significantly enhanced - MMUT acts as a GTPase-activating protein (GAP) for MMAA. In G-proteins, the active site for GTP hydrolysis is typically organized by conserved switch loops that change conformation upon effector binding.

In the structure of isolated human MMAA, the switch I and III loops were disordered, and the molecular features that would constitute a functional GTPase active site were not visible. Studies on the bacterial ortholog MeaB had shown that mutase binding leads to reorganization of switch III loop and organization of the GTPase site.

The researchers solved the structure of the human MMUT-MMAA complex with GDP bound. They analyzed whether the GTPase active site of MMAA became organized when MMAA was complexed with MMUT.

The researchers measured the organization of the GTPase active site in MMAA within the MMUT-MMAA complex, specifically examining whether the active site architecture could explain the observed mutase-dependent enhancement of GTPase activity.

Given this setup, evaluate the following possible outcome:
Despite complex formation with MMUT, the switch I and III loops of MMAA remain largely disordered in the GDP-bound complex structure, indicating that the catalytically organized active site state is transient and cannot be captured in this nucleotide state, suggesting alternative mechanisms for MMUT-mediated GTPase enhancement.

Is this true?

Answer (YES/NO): NO